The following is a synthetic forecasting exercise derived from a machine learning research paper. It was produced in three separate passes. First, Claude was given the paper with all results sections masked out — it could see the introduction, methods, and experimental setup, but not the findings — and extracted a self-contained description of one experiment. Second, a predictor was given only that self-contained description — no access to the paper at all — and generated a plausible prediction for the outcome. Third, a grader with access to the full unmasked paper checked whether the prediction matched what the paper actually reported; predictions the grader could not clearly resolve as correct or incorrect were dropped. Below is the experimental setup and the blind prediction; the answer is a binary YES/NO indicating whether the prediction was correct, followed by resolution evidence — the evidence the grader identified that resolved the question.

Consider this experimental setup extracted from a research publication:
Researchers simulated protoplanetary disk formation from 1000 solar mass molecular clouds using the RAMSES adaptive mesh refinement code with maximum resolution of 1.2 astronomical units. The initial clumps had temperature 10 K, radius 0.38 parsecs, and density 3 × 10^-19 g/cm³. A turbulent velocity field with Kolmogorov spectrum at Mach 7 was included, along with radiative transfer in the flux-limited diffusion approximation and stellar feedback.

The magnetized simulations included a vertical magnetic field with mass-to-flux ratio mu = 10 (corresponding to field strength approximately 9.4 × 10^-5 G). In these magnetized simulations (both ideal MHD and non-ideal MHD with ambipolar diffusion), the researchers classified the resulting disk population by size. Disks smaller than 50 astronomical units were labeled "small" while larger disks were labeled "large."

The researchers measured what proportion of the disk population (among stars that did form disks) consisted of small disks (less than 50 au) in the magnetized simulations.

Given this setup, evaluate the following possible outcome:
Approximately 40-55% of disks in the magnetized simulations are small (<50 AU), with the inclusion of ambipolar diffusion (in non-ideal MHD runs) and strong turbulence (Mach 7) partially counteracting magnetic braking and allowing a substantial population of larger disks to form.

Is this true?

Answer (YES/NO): YES